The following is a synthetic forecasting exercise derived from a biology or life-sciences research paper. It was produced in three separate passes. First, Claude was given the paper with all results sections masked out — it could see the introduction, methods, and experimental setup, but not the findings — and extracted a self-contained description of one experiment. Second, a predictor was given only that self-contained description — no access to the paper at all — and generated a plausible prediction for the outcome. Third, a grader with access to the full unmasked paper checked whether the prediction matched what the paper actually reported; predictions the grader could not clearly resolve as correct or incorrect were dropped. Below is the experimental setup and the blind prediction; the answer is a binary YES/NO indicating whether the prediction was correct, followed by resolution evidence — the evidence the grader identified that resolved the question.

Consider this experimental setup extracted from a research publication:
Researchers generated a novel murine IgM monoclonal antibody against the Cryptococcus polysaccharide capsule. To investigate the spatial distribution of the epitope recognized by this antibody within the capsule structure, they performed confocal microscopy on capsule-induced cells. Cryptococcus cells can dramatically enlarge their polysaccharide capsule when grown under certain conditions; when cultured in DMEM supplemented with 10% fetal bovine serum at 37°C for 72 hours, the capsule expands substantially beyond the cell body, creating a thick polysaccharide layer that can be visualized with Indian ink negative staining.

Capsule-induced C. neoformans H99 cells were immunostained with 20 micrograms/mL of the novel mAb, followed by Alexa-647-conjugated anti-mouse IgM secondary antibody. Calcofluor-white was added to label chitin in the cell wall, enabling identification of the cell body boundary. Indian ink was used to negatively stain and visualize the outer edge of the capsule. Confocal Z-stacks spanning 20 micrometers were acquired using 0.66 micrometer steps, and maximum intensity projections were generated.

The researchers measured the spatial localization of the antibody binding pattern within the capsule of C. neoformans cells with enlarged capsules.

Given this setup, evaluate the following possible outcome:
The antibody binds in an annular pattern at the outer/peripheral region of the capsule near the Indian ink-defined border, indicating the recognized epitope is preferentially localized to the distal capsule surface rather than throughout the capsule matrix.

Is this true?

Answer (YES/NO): NO